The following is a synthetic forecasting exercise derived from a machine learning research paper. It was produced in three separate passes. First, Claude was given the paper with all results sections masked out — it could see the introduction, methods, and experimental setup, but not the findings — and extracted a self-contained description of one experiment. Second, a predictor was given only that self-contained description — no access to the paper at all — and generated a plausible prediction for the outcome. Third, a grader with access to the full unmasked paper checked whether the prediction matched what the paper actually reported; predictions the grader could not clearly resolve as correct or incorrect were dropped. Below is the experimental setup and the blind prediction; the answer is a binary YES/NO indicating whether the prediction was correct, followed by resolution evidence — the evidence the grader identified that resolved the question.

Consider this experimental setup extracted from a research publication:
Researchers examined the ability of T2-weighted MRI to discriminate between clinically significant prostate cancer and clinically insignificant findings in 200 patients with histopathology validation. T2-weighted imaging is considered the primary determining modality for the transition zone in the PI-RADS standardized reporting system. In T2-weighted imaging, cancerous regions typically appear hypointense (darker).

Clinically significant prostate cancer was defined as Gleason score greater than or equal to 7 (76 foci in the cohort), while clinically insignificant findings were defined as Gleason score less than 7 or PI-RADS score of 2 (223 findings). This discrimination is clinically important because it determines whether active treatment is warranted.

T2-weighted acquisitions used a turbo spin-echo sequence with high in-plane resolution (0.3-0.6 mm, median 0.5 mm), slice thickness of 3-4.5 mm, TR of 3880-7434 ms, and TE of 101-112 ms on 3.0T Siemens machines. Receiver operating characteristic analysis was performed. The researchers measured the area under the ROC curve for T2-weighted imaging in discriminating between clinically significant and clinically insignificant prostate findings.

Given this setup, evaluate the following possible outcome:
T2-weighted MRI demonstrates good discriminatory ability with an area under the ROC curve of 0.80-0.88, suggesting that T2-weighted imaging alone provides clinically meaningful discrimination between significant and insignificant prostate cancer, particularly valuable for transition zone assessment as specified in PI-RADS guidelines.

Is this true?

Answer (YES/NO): NO